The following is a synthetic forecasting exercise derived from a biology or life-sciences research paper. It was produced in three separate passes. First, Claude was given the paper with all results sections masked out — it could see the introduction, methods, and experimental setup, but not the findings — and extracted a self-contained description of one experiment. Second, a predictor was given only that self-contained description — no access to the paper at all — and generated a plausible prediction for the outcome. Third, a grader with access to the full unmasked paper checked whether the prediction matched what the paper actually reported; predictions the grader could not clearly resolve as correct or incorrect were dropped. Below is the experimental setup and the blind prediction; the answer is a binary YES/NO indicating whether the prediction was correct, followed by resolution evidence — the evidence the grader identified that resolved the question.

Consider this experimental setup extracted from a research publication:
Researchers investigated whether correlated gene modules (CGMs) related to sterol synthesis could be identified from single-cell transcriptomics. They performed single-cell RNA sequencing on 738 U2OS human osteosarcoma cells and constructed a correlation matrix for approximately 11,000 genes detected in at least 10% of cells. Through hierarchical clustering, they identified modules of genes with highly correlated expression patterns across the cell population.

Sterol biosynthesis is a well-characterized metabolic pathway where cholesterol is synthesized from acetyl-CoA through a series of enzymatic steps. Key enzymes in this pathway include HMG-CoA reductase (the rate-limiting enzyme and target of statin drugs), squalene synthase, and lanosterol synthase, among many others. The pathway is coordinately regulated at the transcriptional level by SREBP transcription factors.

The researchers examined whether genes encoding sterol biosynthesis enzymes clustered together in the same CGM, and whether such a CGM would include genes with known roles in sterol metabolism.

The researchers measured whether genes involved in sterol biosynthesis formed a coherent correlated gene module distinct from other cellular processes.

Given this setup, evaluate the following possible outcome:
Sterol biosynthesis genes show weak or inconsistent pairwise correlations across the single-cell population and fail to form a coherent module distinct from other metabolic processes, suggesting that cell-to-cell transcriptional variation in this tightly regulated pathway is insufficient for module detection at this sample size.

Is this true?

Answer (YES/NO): NO